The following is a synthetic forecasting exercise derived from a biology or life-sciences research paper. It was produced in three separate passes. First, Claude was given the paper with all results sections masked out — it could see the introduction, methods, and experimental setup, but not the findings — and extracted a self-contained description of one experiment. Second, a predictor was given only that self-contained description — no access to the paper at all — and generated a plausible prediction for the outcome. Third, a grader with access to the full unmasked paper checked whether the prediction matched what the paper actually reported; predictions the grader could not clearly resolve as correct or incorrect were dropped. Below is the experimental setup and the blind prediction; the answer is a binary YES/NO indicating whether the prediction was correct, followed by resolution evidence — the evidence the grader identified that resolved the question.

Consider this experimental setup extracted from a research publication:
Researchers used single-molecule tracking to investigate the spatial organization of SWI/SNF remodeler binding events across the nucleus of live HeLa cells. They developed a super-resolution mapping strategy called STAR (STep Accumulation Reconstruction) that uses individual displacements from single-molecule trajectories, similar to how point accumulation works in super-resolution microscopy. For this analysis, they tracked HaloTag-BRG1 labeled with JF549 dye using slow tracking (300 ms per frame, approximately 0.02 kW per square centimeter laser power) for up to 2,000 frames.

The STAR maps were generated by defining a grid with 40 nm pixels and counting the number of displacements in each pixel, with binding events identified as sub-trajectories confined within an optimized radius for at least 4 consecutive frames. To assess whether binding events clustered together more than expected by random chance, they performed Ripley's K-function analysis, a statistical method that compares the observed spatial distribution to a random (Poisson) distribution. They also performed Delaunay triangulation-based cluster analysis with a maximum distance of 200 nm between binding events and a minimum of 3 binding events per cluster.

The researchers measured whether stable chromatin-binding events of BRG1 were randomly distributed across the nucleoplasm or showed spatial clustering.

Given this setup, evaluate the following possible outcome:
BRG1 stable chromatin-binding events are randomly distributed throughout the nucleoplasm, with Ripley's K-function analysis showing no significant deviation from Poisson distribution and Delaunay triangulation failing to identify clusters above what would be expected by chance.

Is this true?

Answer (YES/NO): NO